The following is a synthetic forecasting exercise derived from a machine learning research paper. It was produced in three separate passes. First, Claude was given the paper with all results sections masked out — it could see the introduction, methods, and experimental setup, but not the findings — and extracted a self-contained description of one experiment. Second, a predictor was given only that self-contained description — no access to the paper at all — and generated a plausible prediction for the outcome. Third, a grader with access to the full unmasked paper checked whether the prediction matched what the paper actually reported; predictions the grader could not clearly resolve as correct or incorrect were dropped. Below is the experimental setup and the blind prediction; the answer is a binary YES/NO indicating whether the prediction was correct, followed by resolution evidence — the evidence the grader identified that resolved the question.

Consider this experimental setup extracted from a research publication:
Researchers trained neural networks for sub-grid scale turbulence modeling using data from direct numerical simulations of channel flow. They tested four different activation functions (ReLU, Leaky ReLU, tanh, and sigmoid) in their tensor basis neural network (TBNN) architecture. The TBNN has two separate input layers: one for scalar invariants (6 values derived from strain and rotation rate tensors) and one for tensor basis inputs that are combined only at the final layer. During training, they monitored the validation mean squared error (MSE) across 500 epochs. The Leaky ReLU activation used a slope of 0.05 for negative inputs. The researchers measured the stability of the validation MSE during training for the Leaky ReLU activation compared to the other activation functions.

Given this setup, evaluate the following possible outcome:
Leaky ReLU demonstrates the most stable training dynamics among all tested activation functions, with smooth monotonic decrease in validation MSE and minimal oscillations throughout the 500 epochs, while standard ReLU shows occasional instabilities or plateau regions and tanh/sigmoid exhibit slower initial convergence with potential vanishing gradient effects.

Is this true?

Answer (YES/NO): NO